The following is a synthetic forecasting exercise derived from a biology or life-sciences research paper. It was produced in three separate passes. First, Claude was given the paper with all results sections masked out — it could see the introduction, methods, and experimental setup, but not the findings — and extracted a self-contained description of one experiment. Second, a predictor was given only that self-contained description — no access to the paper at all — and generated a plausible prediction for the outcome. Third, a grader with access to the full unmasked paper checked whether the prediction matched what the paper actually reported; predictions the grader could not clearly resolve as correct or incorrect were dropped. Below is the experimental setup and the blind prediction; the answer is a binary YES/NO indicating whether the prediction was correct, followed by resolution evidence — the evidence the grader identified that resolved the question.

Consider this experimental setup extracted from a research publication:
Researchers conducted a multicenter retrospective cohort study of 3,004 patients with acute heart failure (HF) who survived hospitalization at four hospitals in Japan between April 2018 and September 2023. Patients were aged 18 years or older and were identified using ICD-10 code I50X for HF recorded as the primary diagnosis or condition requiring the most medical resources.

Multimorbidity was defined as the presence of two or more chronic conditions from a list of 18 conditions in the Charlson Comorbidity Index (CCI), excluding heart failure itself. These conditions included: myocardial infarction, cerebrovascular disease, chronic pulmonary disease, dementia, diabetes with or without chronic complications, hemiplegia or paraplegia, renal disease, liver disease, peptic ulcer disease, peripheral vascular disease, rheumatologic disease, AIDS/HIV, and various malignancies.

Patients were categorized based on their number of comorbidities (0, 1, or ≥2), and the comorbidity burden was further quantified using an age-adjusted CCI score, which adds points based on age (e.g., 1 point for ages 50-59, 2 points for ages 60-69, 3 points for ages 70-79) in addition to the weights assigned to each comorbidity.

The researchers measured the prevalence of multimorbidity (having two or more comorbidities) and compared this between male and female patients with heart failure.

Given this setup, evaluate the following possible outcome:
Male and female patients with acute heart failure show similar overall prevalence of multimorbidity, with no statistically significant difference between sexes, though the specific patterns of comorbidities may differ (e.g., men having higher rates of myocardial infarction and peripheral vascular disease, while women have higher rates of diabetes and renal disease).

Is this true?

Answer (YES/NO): NO